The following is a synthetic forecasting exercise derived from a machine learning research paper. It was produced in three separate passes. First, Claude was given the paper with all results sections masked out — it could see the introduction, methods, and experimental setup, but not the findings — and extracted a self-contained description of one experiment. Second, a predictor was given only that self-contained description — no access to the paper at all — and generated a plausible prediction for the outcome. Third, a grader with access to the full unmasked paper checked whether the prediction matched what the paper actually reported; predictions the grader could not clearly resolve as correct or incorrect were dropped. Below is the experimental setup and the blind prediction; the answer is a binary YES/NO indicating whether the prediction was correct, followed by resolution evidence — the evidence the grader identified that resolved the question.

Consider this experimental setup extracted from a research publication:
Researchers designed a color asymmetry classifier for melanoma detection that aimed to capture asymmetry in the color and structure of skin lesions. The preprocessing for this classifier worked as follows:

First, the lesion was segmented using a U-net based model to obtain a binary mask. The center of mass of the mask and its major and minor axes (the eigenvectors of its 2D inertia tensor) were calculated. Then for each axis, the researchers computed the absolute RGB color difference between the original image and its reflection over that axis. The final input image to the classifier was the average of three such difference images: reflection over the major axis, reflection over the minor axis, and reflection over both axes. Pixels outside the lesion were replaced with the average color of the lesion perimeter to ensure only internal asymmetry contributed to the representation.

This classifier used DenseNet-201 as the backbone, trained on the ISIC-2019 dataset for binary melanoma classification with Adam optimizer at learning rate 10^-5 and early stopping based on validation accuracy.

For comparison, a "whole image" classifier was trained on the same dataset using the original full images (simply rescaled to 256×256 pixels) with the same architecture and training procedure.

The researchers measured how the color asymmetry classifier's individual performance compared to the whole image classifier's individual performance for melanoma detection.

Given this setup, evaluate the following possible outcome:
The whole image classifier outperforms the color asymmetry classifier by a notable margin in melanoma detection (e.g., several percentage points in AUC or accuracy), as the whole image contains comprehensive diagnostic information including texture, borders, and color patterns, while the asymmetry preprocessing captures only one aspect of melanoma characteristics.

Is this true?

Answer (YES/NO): YES